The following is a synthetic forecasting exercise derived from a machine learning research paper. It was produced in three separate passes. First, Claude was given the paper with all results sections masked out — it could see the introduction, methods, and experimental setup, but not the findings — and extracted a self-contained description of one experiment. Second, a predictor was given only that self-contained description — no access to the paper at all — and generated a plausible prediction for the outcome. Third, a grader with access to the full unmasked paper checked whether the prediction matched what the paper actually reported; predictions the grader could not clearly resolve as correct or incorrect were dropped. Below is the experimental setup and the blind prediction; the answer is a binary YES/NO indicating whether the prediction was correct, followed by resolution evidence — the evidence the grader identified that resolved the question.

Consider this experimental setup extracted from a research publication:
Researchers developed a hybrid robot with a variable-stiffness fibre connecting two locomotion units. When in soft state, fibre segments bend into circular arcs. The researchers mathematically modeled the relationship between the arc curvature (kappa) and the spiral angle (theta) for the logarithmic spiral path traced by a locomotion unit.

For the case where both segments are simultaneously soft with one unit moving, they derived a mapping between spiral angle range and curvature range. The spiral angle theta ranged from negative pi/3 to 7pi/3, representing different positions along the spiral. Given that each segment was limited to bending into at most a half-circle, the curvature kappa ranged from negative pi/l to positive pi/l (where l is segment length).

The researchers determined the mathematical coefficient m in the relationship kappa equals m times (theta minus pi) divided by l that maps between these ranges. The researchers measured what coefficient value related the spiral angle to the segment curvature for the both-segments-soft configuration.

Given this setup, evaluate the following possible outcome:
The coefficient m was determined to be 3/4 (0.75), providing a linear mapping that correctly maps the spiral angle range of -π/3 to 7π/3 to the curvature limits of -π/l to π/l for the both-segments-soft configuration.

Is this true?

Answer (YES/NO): YES